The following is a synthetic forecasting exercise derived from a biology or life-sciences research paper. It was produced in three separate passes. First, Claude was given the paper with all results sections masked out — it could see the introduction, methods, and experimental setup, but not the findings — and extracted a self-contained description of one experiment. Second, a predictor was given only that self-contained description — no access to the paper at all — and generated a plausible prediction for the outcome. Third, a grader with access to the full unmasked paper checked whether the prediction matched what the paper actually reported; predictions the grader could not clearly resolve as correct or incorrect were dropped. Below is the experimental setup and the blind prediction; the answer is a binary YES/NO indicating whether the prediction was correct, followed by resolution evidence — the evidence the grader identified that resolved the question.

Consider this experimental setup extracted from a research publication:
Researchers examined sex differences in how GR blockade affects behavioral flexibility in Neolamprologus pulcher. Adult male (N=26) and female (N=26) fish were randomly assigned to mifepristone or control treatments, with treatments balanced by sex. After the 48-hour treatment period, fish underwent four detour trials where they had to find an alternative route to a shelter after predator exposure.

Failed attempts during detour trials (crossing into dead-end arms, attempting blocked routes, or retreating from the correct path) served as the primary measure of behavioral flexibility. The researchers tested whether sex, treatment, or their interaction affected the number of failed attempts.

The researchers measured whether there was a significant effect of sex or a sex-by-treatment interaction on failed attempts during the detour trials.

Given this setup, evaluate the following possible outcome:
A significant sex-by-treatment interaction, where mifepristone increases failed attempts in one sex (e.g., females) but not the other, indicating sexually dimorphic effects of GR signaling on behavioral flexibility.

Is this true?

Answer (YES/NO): NO